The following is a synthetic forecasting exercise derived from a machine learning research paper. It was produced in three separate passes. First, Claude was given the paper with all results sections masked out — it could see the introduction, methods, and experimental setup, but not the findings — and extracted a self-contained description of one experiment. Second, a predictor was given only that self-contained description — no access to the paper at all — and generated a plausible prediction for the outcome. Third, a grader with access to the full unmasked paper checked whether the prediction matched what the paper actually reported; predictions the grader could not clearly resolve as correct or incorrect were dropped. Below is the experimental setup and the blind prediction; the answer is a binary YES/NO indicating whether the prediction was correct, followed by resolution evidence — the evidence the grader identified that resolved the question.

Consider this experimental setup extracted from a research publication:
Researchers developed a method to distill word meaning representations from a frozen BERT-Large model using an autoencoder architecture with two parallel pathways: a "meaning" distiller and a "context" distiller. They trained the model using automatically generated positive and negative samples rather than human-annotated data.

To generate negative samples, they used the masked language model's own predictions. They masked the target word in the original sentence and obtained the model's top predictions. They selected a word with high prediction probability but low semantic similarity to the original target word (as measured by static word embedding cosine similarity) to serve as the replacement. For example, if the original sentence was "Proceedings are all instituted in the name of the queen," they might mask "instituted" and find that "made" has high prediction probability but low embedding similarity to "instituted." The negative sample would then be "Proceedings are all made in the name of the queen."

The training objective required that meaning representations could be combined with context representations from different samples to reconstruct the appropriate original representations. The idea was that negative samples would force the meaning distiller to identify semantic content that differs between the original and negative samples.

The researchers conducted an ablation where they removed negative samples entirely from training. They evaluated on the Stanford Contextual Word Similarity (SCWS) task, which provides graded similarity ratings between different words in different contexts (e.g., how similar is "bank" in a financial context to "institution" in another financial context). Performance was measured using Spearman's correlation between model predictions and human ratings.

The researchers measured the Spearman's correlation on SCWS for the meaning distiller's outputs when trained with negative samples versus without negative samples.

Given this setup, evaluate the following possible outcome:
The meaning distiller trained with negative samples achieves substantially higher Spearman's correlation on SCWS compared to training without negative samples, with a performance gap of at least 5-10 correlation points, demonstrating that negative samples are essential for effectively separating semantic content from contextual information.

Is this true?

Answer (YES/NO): YES